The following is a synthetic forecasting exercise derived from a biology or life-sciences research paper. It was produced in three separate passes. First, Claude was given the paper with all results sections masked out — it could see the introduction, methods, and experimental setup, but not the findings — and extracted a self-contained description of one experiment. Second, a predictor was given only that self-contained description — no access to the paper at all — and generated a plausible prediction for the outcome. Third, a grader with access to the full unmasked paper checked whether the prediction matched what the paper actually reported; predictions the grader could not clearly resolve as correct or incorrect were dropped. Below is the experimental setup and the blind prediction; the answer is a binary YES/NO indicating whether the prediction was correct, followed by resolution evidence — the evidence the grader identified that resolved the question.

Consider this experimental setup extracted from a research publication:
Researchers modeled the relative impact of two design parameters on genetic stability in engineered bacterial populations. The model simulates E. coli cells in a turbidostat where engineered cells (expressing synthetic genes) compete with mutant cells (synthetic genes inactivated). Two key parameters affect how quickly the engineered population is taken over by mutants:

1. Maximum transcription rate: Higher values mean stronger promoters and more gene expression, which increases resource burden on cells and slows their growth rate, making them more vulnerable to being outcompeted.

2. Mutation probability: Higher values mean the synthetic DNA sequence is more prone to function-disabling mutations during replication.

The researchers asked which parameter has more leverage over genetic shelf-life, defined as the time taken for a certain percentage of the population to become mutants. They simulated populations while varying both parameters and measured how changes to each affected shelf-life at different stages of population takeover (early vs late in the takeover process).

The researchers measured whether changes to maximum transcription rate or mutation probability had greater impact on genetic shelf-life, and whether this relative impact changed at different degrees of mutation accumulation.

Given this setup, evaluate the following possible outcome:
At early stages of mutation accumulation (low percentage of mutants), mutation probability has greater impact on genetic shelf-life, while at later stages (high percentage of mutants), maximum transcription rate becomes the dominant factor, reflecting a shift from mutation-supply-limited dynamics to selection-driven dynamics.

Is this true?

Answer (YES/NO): YES